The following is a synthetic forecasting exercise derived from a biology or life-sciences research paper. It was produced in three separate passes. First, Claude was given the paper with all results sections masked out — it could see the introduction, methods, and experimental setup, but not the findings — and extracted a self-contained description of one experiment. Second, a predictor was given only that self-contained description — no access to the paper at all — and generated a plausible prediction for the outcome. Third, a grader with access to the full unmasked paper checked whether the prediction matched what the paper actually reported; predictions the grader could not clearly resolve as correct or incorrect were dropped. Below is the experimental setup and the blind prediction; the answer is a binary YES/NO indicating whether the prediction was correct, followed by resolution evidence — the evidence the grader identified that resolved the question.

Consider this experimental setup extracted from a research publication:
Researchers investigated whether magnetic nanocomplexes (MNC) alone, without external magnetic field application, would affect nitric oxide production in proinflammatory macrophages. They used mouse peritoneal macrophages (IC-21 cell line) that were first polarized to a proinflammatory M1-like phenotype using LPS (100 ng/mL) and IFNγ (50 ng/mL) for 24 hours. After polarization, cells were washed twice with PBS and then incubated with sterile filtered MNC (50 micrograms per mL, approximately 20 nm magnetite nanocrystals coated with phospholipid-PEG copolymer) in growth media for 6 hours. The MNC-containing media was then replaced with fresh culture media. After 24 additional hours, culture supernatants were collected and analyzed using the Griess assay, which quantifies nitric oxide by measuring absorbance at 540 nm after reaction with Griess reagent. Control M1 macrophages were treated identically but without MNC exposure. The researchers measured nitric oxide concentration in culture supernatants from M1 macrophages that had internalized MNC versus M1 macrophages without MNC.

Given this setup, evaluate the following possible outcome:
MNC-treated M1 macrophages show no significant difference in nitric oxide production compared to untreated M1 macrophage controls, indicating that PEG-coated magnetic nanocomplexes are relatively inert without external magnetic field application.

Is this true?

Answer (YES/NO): YES